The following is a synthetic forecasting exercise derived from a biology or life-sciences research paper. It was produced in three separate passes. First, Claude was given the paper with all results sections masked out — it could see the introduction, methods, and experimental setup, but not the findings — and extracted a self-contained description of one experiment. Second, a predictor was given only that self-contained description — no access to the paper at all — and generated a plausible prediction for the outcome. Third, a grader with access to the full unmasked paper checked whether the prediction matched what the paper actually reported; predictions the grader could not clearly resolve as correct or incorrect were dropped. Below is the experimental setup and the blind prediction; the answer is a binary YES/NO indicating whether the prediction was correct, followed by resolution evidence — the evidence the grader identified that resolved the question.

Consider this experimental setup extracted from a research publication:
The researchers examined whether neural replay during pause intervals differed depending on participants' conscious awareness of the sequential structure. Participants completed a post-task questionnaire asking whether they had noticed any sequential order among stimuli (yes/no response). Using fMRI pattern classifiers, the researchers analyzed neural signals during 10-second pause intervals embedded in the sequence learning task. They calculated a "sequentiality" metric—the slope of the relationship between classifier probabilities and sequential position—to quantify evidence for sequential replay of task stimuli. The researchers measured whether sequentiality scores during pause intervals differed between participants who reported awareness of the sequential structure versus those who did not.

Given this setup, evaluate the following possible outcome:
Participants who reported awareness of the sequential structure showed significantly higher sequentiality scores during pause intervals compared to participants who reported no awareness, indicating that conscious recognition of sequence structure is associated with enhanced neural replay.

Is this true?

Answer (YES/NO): NO